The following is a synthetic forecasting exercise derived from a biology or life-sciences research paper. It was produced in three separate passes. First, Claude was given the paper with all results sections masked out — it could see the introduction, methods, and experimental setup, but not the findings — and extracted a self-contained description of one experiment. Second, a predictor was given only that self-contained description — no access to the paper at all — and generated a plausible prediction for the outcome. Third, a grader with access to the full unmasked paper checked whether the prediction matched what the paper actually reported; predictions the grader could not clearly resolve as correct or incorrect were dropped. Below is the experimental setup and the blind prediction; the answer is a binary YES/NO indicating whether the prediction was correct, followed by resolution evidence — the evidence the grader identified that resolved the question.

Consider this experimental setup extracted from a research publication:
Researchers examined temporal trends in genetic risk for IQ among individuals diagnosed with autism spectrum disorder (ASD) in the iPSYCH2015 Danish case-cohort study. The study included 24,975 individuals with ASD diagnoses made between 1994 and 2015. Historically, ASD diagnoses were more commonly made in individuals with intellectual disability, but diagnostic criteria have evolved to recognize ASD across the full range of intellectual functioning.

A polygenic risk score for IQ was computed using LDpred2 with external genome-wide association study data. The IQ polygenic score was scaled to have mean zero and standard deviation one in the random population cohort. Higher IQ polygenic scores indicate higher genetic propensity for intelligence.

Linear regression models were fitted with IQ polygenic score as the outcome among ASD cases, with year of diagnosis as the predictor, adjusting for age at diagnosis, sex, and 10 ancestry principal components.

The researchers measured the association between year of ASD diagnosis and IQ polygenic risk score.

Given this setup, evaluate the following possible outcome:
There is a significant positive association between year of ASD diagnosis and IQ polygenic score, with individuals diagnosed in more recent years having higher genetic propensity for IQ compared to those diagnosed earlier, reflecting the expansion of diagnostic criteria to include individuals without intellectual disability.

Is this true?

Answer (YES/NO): NO